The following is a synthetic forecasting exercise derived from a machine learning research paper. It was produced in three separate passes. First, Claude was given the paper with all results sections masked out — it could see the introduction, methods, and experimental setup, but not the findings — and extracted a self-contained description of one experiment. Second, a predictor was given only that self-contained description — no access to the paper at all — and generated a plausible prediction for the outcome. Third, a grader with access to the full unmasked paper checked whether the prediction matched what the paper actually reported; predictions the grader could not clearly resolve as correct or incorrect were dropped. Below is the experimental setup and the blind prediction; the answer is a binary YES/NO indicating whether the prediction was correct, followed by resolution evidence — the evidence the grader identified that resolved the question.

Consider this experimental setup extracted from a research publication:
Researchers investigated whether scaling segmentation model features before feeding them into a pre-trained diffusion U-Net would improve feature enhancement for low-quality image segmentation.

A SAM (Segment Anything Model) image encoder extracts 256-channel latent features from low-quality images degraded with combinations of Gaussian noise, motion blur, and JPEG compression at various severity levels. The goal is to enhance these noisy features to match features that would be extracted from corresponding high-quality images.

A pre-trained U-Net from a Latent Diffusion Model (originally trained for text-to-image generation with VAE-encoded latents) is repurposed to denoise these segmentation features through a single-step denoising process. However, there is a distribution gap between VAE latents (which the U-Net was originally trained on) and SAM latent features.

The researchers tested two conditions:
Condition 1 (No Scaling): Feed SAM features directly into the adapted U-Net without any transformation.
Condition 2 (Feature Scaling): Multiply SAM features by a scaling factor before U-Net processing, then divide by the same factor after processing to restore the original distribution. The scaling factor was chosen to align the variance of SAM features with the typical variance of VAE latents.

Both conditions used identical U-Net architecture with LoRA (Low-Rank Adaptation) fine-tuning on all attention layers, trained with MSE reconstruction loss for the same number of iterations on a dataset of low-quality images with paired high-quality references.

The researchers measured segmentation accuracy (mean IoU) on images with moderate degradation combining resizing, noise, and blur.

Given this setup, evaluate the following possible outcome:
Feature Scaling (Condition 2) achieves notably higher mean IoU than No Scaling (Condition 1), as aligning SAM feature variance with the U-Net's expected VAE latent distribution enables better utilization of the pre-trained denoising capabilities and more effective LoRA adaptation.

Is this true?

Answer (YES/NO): YES